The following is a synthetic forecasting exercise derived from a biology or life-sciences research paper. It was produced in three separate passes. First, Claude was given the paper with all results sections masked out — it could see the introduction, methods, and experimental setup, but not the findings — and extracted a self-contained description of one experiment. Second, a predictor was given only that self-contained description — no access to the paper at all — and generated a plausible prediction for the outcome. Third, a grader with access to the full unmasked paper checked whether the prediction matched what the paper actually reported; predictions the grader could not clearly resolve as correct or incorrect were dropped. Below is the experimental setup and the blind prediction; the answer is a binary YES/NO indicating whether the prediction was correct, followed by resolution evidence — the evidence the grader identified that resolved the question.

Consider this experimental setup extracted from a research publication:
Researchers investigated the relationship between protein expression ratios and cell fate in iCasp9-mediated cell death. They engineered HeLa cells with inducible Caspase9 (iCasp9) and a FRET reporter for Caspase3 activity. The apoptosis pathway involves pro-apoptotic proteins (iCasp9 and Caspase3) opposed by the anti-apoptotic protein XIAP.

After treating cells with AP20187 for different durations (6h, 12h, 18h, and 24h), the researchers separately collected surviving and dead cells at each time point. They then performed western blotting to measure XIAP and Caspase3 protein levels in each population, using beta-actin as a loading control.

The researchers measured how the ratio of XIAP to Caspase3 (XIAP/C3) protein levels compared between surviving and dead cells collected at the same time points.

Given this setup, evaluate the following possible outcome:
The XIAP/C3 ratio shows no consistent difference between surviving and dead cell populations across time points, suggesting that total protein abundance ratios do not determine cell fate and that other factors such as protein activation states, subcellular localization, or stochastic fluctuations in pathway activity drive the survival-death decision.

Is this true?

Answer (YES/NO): NO